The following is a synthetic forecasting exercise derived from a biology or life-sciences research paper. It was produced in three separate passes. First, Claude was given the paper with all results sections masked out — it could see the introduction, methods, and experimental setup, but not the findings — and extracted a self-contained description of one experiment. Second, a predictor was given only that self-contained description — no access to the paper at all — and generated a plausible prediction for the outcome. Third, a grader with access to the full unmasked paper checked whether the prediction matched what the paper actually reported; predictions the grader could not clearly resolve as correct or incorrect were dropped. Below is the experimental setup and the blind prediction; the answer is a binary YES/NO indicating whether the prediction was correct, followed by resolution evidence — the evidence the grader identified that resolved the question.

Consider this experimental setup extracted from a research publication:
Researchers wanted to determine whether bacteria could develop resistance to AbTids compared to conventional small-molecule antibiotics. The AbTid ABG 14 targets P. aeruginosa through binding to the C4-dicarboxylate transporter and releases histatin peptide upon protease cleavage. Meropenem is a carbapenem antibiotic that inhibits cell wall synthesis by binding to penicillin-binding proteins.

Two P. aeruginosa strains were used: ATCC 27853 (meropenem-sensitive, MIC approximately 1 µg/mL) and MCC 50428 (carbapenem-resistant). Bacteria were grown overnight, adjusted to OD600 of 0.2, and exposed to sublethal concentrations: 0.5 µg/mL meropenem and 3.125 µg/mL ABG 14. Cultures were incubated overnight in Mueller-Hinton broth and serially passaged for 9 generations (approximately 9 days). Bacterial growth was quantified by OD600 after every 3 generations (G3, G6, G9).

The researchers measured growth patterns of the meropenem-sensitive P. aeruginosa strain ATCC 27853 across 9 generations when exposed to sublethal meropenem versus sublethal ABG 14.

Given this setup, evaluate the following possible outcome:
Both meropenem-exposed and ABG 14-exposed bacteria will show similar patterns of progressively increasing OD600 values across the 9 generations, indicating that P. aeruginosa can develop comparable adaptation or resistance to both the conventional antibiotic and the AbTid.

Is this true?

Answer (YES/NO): NO